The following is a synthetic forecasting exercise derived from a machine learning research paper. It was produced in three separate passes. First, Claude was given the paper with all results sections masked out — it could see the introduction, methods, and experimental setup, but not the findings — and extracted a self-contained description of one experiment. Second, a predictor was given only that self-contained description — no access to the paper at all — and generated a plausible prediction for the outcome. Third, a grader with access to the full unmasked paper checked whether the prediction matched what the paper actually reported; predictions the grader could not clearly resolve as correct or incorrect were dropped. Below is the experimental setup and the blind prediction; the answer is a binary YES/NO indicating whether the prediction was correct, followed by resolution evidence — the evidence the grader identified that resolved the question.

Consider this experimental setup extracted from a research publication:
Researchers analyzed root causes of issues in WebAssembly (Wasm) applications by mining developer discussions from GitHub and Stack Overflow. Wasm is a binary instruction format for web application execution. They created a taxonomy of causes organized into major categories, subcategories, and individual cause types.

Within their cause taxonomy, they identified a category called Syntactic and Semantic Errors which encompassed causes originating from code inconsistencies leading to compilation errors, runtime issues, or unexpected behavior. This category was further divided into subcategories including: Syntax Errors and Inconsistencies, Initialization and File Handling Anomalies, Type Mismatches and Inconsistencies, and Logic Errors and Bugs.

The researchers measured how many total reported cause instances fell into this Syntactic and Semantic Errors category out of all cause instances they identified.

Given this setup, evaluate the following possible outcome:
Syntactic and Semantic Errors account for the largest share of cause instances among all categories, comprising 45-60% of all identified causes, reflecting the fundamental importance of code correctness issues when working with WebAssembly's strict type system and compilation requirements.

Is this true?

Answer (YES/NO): NO